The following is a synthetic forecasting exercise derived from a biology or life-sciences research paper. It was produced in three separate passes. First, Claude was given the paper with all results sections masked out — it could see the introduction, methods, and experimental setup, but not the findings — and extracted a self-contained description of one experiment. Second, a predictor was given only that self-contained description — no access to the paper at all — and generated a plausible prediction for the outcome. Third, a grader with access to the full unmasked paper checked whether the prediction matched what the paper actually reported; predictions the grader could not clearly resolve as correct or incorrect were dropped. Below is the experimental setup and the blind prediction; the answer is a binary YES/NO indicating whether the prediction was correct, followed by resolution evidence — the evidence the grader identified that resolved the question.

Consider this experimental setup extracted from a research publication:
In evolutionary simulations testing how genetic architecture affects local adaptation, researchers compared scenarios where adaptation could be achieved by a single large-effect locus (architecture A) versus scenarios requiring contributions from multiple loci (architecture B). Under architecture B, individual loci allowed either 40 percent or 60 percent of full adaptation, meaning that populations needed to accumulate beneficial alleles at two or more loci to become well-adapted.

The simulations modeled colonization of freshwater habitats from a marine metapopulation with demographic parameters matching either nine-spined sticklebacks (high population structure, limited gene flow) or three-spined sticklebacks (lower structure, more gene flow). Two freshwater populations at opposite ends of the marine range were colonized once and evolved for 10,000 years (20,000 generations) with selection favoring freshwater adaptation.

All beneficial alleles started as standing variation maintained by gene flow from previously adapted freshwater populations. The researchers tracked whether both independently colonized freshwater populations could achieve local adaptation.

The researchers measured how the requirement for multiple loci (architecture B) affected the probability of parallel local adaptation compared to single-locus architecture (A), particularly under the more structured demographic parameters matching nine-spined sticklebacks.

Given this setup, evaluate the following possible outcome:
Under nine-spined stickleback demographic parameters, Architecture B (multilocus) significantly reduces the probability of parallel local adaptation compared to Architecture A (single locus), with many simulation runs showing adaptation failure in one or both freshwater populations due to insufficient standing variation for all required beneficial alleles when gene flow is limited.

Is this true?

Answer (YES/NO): NO